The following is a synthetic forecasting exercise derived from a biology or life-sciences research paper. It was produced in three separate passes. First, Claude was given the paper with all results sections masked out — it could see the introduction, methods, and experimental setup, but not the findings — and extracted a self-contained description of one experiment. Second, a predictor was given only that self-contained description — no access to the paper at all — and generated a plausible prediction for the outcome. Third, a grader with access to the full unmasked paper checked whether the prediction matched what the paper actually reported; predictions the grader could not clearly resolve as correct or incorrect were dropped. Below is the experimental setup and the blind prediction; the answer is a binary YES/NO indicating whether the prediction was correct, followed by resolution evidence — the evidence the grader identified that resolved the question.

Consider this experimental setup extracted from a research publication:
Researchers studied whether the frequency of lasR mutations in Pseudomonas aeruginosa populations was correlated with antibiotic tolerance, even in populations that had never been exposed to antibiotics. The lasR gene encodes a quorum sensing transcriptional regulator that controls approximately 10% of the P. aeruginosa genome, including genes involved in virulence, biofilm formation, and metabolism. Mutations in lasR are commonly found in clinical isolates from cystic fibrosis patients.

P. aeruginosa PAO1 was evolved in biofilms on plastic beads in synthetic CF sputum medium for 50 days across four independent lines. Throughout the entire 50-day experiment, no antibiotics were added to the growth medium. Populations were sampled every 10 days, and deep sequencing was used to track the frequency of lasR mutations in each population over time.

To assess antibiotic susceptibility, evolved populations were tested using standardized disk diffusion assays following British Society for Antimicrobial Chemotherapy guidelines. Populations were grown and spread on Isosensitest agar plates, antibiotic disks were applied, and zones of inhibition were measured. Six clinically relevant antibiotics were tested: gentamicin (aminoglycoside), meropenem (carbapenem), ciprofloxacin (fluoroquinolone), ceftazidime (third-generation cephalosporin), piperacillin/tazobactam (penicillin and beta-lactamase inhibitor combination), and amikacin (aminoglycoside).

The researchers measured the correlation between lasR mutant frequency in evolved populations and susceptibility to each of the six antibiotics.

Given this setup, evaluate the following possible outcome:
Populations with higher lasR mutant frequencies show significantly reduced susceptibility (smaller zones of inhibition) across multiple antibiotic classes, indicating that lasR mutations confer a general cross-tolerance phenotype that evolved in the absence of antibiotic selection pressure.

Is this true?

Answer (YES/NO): NO